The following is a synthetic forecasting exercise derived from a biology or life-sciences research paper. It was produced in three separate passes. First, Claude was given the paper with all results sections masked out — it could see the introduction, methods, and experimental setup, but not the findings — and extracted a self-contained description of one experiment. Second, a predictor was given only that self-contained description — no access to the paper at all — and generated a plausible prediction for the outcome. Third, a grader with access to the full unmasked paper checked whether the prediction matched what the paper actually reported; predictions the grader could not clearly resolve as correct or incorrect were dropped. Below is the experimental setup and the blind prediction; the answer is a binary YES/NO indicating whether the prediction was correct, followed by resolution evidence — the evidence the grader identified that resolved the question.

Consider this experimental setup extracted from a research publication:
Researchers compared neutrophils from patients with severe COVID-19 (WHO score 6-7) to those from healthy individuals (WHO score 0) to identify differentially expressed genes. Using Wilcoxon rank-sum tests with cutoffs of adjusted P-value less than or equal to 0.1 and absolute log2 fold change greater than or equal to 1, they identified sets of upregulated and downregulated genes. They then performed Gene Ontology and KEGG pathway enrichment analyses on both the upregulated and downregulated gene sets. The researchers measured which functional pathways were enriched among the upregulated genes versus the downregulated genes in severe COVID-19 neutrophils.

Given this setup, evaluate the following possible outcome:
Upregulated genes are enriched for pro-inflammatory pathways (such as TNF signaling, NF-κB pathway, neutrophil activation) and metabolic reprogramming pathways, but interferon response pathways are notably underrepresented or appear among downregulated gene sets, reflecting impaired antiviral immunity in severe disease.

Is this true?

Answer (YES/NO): NO